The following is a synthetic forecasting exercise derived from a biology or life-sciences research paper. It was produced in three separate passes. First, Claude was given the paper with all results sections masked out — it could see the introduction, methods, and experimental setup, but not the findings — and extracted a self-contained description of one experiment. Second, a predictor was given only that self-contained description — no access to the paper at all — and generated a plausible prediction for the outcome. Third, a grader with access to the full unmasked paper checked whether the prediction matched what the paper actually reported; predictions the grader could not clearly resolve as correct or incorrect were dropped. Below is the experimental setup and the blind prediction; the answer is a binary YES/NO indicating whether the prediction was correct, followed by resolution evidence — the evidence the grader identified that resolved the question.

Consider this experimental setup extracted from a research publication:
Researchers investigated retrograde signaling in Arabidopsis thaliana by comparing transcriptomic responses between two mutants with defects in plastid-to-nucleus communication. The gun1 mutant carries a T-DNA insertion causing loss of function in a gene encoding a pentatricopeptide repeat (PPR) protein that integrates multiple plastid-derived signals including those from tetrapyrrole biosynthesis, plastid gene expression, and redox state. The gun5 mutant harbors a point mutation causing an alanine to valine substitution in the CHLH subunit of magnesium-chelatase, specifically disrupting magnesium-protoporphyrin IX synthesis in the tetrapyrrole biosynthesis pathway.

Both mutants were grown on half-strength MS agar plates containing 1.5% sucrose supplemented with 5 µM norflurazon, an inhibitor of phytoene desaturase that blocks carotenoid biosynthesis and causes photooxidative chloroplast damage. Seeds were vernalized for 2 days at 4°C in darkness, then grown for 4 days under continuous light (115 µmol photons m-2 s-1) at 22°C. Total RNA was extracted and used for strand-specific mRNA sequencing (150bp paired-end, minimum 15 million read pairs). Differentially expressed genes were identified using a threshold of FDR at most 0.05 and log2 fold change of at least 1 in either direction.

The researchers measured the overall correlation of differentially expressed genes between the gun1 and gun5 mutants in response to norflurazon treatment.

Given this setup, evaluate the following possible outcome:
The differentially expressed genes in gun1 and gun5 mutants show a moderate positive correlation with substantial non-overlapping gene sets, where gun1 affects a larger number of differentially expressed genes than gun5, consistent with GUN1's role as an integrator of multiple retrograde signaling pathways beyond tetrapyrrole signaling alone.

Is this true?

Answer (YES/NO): NO